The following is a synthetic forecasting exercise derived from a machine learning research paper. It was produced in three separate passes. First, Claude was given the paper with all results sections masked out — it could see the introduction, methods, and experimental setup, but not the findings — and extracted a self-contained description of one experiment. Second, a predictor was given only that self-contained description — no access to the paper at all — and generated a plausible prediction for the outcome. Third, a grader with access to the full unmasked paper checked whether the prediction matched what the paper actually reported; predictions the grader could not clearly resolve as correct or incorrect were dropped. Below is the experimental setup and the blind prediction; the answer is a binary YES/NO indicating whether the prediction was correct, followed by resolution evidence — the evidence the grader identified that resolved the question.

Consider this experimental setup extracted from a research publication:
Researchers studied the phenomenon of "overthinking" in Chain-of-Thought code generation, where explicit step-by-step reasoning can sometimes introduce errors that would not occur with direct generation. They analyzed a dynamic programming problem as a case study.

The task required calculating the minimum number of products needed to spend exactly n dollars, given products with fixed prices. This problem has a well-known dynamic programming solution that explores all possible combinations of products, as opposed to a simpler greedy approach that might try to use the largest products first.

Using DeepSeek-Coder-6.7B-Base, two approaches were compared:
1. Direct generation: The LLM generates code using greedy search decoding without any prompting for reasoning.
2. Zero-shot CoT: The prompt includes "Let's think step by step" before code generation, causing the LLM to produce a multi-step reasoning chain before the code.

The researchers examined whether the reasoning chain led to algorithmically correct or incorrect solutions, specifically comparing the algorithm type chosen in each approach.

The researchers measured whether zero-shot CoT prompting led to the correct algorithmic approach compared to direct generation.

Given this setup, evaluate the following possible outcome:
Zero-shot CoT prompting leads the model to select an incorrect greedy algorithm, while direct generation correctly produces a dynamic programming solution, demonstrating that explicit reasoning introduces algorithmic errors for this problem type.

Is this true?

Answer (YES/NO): YES